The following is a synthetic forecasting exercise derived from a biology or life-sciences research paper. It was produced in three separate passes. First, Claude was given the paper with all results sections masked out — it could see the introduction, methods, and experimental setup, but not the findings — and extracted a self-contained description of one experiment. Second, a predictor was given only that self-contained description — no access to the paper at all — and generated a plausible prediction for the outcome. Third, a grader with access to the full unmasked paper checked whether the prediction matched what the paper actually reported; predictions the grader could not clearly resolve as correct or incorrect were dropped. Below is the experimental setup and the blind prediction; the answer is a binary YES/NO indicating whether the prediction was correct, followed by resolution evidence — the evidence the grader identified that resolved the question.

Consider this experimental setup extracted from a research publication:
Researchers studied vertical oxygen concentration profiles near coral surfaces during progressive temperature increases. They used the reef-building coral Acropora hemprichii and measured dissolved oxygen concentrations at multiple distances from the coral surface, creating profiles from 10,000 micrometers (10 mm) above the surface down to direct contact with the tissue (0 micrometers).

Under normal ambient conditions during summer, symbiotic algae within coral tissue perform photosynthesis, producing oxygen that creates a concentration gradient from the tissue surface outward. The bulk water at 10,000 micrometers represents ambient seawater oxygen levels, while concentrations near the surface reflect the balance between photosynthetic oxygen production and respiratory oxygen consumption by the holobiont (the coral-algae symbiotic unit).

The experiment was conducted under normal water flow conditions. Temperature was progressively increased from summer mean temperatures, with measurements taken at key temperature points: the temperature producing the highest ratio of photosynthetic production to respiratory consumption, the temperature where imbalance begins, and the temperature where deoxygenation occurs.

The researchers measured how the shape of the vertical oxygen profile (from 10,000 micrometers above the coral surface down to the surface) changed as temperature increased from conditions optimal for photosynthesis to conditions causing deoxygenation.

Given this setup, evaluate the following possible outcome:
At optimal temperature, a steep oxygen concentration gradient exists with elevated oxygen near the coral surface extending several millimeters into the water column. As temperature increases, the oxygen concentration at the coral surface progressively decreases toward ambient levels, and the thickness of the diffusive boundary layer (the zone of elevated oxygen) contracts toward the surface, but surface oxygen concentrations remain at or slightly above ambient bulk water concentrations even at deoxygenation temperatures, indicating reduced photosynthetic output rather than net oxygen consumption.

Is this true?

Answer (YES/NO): NO